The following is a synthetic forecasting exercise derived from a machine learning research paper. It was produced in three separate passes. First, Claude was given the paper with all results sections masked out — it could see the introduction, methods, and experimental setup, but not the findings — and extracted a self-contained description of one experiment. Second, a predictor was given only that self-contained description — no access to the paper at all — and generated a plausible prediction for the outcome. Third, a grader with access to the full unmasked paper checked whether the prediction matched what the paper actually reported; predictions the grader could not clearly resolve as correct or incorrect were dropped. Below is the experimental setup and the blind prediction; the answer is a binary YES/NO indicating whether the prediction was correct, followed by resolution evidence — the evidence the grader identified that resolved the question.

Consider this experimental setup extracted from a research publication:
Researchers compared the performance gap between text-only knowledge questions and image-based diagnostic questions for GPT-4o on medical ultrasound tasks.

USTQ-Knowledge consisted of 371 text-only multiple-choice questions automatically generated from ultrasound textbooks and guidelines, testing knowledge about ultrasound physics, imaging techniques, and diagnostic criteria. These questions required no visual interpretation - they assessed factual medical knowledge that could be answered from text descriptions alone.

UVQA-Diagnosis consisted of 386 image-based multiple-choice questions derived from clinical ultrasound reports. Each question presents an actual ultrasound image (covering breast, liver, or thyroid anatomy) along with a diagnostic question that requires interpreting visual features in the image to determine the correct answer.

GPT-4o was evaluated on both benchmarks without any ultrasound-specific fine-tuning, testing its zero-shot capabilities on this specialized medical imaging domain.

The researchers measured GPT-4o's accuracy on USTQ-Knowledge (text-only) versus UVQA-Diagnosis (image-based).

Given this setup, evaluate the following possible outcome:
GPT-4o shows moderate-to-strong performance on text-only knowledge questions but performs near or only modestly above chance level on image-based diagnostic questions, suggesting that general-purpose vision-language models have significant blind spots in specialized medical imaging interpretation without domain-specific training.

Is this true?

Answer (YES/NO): NO